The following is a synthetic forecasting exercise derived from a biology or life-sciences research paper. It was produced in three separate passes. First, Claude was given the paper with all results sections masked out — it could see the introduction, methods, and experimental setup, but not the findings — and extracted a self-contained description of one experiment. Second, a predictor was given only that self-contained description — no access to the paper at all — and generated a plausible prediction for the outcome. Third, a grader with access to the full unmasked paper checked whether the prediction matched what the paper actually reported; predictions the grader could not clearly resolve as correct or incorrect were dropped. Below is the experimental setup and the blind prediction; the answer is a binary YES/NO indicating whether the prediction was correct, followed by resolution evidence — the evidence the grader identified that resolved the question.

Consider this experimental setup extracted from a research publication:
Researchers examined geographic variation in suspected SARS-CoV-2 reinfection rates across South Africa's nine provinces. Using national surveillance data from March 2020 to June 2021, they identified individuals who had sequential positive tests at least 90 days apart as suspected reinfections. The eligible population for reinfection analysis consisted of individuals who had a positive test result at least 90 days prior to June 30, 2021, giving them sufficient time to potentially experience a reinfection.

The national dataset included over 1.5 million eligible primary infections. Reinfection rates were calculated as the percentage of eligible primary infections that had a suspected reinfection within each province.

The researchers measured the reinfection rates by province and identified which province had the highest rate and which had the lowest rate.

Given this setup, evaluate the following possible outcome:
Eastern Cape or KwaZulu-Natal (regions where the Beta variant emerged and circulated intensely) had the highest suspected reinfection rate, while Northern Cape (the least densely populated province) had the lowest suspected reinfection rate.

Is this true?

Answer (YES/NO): NO